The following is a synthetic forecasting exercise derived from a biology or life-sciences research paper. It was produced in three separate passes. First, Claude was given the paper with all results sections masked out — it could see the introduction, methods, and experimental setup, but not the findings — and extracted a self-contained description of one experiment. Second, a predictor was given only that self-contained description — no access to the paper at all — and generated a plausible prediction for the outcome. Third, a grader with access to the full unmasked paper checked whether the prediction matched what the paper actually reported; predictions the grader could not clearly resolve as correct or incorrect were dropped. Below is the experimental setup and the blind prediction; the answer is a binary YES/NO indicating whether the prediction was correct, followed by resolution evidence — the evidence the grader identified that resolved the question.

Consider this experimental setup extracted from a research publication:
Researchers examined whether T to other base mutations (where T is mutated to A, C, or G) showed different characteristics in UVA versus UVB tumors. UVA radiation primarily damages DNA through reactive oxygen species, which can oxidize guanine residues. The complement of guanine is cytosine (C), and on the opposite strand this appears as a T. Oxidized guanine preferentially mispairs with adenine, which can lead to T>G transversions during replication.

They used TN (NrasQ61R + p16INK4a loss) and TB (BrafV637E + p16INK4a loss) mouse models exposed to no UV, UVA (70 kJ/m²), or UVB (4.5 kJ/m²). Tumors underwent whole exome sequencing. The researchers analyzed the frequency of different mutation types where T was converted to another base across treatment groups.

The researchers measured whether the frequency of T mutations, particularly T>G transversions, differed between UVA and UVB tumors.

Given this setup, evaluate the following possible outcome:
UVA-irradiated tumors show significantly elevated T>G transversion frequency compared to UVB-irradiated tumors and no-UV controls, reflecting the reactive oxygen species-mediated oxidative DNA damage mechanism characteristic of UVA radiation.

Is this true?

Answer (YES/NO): NO